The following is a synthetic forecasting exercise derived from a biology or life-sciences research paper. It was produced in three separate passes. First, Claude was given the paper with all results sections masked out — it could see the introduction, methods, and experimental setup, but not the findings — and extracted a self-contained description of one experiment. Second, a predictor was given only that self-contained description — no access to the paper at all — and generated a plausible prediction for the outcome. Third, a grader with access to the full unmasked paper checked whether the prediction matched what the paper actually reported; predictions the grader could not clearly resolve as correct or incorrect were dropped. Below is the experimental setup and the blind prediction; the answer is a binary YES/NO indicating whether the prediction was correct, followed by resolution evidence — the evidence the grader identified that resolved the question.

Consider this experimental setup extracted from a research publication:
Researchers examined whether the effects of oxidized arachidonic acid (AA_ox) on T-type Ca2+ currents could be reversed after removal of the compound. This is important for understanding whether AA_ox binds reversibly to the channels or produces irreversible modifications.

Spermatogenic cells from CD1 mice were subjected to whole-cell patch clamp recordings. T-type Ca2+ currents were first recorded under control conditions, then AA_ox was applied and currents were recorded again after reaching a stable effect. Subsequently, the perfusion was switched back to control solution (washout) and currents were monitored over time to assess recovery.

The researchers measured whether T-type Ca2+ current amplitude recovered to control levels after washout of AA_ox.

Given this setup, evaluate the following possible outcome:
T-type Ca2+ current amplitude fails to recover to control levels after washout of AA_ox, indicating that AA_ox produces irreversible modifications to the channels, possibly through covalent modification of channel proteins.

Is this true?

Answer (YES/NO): NO